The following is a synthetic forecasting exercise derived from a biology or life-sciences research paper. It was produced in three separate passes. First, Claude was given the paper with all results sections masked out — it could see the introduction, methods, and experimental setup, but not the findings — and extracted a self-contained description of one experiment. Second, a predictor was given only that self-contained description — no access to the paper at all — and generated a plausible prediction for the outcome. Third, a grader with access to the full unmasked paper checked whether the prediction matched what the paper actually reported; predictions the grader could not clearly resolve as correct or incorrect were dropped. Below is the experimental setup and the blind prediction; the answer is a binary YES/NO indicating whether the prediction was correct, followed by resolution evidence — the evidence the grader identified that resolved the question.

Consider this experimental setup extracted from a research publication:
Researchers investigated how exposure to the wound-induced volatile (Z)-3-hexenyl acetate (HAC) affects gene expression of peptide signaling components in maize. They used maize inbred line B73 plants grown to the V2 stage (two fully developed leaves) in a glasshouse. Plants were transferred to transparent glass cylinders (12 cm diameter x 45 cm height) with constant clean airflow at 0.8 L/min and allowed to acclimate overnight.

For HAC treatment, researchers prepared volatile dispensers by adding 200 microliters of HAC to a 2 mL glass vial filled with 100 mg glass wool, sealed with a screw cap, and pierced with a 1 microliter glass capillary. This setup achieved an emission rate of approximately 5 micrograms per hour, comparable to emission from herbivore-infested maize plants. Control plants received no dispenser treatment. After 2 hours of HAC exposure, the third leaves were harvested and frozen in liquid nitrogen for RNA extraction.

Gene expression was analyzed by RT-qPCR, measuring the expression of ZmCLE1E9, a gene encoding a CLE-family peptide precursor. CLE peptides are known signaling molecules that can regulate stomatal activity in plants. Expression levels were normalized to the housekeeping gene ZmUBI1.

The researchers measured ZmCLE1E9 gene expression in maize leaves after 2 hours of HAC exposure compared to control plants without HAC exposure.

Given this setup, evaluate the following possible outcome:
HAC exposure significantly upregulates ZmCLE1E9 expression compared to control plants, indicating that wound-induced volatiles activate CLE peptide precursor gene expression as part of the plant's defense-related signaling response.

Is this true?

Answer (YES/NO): NO